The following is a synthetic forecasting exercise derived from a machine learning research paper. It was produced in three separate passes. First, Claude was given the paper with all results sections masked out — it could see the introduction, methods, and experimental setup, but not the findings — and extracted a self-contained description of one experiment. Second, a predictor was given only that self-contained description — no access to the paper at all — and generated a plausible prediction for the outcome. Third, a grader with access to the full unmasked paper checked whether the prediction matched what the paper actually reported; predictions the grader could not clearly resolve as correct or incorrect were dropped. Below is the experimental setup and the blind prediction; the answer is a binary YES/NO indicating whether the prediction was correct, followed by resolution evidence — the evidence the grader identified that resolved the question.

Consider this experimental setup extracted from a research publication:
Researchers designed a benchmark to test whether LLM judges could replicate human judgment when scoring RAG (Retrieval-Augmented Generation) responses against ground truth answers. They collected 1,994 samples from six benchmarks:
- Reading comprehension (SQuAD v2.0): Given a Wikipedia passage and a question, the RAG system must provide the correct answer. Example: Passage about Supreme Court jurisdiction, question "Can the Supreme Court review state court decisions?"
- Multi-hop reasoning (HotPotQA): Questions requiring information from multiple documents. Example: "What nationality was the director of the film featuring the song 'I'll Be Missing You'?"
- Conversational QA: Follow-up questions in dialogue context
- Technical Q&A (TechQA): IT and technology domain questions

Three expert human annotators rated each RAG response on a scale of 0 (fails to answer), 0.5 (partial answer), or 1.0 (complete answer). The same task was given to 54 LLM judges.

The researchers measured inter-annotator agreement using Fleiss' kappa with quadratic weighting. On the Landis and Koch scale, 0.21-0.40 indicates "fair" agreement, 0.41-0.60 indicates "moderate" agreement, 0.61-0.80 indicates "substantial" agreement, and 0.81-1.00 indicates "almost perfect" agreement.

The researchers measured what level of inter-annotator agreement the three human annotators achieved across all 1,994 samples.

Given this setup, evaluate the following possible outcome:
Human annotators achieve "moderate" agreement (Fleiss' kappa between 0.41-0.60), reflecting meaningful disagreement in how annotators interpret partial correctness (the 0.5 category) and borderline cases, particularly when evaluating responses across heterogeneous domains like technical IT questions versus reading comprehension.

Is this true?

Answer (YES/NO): NO